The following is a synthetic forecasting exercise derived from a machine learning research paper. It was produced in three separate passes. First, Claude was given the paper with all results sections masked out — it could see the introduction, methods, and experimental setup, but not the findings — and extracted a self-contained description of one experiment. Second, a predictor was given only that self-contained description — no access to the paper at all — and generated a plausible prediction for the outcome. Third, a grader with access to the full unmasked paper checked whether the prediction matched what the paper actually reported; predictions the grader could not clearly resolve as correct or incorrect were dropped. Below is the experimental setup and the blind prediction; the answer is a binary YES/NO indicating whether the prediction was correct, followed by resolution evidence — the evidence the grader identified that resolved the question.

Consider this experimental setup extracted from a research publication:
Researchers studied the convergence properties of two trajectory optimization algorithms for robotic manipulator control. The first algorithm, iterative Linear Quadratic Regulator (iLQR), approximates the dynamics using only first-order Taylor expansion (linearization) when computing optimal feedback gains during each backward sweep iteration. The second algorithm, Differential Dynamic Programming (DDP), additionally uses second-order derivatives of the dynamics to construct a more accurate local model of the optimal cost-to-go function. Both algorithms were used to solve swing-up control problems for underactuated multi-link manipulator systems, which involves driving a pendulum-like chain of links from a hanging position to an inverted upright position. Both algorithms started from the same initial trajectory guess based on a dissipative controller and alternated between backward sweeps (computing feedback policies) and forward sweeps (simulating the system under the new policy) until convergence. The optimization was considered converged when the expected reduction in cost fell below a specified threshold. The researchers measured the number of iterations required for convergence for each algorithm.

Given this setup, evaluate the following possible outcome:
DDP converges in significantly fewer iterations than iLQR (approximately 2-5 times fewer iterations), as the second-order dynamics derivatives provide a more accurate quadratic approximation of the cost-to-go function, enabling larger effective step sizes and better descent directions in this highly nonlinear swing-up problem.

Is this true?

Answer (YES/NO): YES